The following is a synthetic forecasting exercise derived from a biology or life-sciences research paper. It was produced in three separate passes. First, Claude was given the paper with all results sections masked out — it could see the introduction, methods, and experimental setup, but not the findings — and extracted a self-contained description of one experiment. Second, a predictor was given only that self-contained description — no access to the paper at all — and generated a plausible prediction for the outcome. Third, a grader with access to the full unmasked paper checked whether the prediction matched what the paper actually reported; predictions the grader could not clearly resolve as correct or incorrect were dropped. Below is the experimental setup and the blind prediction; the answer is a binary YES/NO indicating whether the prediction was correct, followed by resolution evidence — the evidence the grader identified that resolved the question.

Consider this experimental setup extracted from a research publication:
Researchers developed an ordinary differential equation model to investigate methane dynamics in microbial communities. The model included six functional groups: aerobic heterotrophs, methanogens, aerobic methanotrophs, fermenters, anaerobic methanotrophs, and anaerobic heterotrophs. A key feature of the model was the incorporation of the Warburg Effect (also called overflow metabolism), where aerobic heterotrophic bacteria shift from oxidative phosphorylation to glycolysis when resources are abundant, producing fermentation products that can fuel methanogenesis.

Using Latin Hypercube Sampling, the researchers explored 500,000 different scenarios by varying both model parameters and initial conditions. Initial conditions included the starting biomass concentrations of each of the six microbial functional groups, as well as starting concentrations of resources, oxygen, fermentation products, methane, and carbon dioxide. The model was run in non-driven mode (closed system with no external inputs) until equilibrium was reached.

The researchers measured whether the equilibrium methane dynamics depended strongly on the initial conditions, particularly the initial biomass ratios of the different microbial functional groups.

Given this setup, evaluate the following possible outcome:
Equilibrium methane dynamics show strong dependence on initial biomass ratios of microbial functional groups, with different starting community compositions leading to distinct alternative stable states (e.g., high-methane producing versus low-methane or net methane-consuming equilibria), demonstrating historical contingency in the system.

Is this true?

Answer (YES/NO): NO